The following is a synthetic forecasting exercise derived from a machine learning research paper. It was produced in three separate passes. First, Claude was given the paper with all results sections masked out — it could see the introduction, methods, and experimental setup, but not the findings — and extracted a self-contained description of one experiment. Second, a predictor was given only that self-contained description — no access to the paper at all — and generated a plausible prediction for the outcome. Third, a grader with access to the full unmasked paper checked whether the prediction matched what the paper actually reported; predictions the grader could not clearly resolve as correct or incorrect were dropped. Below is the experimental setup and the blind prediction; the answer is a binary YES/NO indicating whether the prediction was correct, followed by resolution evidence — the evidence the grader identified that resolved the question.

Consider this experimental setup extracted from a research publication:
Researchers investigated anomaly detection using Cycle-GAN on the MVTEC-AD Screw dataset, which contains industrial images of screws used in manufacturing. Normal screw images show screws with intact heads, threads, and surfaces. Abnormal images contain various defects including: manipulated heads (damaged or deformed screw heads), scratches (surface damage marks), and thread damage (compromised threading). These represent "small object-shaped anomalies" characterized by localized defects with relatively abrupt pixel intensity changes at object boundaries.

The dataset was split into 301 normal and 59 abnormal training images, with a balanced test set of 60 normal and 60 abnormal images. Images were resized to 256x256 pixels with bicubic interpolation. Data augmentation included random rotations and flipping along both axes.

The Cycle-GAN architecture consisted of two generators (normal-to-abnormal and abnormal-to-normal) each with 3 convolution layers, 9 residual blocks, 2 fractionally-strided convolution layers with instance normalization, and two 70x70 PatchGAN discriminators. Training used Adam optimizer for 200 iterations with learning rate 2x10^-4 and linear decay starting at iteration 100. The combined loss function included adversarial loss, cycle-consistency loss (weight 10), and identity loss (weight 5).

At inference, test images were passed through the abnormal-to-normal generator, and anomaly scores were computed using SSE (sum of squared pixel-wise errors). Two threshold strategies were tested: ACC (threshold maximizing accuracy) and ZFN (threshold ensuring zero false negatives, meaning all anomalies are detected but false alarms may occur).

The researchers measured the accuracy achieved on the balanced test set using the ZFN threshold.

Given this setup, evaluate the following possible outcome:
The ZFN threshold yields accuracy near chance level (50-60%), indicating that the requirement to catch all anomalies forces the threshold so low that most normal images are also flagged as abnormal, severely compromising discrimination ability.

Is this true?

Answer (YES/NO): YES